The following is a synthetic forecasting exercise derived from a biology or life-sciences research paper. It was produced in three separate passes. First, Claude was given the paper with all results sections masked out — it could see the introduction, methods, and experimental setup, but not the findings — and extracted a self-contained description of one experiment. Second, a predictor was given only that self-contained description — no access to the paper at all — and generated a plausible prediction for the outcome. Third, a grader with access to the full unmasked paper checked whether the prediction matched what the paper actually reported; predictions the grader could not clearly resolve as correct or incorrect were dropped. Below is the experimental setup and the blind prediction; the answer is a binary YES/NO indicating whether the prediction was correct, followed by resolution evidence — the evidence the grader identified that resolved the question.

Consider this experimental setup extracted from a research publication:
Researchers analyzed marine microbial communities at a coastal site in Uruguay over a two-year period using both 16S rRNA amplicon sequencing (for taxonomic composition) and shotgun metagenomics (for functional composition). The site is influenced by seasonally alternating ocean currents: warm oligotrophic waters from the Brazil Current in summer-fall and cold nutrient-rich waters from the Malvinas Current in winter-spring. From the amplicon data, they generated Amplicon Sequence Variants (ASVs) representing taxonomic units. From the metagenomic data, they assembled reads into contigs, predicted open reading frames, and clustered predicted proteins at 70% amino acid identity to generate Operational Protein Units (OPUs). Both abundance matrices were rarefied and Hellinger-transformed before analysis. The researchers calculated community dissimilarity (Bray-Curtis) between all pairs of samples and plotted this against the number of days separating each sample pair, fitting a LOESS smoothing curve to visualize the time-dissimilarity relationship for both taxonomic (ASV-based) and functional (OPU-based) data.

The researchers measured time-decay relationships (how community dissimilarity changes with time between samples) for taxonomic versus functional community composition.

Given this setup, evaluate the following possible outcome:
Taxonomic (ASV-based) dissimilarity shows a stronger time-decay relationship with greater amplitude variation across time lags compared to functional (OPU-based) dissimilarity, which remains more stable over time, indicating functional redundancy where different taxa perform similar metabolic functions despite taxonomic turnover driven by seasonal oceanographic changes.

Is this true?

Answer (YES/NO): NO